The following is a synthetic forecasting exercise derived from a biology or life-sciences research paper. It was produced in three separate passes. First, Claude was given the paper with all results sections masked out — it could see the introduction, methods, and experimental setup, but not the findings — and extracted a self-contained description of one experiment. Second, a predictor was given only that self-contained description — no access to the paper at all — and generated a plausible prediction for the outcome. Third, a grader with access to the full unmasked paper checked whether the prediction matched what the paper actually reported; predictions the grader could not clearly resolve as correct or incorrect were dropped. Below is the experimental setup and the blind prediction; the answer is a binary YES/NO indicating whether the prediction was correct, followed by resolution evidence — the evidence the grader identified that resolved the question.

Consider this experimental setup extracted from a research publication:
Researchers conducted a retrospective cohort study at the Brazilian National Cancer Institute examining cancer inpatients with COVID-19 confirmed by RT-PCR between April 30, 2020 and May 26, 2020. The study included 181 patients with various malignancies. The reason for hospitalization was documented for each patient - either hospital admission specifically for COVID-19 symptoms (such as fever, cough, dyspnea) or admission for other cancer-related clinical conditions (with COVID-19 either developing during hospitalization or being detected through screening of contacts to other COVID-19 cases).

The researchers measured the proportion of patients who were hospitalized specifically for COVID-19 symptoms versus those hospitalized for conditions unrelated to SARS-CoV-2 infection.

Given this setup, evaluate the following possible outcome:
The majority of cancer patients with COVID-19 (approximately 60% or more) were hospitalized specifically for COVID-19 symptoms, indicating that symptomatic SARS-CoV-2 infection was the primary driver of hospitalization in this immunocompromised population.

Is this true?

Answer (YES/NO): NO